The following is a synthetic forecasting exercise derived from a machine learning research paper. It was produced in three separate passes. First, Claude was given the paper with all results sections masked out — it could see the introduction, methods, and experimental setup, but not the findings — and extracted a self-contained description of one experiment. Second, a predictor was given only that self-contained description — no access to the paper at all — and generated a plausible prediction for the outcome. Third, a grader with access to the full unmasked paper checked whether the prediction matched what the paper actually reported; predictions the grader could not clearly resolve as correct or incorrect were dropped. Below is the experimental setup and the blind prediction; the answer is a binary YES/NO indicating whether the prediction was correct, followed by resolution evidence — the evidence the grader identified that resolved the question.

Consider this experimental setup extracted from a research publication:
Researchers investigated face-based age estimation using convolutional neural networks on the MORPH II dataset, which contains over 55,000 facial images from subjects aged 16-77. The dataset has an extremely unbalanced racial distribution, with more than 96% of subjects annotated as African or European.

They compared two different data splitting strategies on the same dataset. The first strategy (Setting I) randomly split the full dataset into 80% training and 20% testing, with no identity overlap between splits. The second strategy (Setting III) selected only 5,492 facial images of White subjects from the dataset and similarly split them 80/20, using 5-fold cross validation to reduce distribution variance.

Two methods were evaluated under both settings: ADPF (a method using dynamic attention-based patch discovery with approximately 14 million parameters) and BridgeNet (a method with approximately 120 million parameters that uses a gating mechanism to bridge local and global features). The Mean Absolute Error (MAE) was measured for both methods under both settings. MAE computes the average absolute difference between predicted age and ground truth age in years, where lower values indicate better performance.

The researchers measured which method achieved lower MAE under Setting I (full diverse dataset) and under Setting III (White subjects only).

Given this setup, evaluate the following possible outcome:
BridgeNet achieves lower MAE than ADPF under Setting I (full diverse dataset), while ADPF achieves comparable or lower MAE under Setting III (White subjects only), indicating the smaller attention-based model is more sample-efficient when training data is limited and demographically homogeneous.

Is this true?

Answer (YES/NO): NO